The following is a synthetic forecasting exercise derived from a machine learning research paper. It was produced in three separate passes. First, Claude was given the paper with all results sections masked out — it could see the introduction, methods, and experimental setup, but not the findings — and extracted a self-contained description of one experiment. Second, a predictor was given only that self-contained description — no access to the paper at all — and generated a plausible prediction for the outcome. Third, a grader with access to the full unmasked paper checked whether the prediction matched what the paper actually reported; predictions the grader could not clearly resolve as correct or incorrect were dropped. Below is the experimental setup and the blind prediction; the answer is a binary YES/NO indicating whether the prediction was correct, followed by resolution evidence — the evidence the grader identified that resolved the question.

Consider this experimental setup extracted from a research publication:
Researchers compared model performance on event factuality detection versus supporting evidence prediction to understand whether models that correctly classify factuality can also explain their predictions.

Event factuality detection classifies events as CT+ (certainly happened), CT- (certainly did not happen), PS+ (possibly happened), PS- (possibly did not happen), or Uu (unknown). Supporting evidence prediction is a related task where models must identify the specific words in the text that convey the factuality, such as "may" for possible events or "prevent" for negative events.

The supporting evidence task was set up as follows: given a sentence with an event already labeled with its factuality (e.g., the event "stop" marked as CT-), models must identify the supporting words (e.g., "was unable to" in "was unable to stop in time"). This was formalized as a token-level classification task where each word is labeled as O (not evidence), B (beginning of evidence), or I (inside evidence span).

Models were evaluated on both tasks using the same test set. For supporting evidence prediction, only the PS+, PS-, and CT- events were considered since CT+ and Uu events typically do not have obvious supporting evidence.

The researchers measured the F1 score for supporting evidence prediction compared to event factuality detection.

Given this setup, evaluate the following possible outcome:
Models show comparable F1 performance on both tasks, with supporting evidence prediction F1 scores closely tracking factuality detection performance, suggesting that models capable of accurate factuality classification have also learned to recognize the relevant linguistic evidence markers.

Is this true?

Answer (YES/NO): NO